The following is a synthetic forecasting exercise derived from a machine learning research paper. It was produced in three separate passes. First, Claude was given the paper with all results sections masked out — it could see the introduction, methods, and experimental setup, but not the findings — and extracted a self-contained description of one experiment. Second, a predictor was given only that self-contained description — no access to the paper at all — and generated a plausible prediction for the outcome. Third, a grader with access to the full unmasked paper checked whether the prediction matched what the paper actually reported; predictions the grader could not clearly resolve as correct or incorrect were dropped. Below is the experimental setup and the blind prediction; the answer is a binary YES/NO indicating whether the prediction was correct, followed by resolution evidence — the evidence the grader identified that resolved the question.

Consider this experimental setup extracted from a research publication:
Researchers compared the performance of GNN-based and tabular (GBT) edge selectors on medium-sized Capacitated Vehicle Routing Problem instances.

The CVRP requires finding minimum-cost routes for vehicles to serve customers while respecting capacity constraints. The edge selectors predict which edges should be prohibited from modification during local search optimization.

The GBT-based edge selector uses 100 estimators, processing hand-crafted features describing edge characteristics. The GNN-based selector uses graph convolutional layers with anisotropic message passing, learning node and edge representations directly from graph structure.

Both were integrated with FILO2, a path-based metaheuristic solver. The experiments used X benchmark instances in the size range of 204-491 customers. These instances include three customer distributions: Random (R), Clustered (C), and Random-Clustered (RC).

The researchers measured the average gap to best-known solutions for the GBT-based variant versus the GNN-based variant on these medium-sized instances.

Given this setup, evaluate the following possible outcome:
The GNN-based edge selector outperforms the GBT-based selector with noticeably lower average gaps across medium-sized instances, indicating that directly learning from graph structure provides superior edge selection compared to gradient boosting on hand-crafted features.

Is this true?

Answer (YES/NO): NO